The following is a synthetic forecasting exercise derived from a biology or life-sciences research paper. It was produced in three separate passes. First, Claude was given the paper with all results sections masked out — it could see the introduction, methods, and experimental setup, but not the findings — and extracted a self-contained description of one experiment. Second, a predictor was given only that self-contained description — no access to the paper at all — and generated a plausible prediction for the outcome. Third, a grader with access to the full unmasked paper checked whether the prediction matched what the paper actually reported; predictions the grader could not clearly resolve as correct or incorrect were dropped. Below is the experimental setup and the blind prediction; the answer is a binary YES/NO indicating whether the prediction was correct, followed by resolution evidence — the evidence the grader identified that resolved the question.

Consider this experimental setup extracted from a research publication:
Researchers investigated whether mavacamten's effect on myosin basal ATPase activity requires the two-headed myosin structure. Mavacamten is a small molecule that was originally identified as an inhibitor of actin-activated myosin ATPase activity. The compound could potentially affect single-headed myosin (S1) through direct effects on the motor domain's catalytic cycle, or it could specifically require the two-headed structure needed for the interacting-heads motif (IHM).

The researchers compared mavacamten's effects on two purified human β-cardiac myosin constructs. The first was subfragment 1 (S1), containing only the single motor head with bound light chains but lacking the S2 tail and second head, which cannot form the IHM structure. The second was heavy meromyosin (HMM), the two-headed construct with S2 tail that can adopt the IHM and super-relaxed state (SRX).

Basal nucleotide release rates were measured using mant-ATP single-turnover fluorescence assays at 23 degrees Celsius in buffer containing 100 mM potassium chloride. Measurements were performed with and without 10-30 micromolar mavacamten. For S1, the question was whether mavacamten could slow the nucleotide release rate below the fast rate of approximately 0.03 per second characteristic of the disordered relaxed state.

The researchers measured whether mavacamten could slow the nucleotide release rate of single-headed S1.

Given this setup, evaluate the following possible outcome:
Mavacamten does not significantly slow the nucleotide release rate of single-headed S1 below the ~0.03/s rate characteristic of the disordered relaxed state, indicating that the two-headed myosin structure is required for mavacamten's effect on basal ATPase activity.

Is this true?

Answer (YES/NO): NO